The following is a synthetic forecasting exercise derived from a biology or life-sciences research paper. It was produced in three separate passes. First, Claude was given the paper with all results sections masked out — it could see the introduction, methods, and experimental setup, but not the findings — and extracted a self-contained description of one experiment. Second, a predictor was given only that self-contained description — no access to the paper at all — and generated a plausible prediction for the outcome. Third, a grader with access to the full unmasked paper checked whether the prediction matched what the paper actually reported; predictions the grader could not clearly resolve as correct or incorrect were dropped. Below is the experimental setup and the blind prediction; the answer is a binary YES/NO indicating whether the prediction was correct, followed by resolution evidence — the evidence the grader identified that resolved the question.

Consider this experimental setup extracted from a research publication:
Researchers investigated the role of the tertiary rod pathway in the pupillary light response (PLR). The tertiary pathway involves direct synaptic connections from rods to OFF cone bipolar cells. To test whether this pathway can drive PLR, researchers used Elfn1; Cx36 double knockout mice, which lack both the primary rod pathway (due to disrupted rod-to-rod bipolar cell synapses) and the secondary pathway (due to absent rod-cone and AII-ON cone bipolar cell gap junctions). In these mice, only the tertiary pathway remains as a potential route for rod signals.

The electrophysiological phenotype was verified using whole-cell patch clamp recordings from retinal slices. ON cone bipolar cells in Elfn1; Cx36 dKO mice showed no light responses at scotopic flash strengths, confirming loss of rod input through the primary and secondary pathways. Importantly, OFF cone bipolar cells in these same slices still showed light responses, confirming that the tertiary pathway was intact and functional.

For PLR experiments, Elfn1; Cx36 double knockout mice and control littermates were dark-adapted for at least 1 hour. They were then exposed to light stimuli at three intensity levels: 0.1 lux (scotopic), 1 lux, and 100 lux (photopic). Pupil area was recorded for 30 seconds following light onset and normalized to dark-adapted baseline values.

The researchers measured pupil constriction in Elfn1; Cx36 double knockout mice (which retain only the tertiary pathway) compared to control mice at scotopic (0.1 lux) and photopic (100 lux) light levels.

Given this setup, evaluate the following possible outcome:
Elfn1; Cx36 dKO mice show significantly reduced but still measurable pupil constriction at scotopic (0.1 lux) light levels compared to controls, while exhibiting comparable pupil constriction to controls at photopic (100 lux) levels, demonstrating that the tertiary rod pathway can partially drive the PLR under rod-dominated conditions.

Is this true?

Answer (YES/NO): NO